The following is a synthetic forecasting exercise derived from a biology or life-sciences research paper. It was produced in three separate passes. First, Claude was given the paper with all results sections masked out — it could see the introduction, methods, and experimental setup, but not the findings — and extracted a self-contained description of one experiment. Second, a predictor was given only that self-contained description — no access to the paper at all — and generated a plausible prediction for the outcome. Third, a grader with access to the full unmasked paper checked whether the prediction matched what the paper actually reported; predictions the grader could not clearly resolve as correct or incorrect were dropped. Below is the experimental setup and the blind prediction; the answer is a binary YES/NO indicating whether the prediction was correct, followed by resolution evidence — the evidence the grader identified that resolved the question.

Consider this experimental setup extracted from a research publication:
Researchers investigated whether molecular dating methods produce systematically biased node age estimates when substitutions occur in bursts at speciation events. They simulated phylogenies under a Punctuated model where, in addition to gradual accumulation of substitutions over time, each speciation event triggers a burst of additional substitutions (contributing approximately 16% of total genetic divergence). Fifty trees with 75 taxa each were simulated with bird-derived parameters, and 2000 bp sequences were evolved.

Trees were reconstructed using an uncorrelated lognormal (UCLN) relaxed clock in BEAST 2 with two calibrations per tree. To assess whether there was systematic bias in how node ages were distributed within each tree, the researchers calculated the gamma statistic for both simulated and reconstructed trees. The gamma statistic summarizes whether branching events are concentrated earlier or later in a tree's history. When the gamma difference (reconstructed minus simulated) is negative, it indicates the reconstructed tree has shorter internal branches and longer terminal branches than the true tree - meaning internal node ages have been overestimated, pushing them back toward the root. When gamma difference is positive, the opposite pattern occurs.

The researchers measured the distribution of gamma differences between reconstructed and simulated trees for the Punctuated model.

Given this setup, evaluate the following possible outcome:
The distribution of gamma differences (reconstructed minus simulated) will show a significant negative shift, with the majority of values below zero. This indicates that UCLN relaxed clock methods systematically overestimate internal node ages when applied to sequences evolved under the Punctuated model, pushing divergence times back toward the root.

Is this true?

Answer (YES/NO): YES